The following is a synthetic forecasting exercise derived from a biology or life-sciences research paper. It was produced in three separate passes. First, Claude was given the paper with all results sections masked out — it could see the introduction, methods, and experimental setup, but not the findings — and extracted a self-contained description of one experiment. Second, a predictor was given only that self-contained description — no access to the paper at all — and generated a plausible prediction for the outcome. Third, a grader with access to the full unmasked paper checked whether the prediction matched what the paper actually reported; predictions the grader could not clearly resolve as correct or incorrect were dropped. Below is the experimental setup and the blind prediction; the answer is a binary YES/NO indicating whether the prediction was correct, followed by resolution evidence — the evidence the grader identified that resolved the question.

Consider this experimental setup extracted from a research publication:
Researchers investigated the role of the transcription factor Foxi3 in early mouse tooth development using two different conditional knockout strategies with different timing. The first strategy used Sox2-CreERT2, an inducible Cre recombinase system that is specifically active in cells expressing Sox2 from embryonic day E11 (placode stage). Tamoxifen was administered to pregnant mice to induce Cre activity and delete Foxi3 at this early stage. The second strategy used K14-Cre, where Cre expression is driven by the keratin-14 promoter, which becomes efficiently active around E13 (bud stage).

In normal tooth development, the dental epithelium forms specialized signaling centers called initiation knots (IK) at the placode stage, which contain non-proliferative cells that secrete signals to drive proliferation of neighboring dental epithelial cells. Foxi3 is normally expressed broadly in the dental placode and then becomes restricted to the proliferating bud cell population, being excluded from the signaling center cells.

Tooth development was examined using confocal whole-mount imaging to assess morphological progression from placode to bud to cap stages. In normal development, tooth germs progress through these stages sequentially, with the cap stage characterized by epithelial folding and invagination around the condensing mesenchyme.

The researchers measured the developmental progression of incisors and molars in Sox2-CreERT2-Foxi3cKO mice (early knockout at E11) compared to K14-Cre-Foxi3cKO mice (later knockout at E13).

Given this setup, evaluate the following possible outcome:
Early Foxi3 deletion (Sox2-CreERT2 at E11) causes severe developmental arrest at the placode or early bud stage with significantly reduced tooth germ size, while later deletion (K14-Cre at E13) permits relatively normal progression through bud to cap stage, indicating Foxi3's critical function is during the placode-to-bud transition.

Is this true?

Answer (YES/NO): NO